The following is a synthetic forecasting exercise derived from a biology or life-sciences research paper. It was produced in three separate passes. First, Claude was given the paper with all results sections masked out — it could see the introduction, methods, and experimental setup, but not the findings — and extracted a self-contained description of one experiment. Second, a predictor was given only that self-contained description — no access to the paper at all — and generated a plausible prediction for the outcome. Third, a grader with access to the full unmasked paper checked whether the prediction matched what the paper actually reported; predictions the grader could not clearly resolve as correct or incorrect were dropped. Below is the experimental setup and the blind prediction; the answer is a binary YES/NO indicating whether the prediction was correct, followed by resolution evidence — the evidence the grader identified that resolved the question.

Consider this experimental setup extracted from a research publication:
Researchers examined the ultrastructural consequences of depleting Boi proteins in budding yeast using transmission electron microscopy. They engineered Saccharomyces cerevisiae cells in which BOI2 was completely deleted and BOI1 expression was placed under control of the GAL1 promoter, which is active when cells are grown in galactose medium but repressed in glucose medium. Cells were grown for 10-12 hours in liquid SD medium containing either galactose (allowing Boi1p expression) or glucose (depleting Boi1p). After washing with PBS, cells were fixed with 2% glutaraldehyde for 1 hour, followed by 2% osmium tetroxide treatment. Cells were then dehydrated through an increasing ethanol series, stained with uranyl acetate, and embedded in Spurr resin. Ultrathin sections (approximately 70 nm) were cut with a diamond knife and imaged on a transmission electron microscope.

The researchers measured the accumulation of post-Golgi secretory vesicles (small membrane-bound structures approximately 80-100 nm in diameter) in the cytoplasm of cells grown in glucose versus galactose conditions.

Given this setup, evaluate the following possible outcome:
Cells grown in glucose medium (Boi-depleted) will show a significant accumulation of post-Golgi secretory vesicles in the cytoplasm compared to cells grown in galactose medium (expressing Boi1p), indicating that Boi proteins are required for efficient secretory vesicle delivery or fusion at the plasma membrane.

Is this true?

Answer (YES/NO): YES